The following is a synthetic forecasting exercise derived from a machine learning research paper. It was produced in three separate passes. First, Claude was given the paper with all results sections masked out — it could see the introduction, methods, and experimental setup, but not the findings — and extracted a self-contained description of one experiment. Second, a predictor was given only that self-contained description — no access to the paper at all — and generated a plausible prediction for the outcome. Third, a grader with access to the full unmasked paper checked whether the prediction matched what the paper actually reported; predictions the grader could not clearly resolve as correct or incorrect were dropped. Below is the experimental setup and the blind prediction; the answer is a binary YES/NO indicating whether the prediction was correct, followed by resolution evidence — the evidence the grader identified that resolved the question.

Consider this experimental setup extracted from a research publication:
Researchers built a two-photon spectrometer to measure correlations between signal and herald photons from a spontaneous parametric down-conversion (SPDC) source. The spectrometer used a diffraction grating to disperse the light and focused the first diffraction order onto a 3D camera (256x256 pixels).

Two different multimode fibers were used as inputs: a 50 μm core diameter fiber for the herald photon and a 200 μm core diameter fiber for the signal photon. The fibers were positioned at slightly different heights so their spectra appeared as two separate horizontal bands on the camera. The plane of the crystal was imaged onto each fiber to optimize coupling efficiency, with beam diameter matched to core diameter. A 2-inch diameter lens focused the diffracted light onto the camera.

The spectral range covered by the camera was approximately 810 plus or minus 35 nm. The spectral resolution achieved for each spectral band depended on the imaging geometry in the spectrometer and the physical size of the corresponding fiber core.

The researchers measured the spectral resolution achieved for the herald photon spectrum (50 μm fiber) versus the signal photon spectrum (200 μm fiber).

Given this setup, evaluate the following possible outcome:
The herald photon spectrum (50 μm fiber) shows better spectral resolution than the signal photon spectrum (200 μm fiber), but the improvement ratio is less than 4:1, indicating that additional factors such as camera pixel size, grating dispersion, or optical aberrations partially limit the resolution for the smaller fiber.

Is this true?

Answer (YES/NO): YES